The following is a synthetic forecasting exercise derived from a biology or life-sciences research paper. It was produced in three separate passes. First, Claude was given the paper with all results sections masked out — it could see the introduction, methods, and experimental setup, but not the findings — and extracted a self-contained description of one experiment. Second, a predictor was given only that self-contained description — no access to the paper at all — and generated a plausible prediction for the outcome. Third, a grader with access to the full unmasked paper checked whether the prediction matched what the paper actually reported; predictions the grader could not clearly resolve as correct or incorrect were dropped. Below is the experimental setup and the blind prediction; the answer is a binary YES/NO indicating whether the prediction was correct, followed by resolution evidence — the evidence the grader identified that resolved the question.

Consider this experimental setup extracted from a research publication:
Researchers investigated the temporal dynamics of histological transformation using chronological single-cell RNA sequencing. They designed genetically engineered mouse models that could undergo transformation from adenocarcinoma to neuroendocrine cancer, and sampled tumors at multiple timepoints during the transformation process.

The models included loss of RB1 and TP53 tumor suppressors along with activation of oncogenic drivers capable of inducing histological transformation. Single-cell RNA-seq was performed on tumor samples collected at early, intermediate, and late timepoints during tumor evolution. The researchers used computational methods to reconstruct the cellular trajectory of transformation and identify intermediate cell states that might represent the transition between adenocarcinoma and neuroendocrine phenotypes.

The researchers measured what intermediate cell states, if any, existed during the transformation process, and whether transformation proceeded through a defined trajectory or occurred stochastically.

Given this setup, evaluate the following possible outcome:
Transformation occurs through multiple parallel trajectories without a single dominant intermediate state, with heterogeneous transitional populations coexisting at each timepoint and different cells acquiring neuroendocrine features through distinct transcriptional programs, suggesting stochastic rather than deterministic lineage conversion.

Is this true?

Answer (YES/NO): NO